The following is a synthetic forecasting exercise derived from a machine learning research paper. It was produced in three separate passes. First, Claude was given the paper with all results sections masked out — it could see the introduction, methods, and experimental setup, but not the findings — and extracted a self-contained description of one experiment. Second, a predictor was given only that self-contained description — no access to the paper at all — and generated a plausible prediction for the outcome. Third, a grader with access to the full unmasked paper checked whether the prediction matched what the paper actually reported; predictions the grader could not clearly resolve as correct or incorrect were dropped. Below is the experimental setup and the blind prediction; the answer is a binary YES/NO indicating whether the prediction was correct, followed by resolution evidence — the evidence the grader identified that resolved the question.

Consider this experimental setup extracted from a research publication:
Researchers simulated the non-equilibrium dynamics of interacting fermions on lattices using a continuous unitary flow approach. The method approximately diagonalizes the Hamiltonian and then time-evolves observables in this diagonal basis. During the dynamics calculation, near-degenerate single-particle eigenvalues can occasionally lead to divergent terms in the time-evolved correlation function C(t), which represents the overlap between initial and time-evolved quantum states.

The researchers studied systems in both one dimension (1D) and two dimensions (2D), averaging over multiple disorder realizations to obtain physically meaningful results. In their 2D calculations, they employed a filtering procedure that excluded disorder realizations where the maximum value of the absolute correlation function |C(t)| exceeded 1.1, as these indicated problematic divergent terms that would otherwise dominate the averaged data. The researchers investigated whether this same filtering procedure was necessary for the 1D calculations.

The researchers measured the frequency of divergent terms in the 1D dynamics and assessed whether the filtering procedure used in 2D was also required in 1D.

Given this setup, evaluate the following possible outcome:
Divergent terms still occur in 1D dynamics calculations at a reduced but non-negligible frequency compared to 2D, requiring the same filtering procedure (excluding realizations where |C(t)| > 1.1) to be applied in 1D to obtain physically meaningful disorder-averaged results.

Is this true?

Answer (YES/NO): NO